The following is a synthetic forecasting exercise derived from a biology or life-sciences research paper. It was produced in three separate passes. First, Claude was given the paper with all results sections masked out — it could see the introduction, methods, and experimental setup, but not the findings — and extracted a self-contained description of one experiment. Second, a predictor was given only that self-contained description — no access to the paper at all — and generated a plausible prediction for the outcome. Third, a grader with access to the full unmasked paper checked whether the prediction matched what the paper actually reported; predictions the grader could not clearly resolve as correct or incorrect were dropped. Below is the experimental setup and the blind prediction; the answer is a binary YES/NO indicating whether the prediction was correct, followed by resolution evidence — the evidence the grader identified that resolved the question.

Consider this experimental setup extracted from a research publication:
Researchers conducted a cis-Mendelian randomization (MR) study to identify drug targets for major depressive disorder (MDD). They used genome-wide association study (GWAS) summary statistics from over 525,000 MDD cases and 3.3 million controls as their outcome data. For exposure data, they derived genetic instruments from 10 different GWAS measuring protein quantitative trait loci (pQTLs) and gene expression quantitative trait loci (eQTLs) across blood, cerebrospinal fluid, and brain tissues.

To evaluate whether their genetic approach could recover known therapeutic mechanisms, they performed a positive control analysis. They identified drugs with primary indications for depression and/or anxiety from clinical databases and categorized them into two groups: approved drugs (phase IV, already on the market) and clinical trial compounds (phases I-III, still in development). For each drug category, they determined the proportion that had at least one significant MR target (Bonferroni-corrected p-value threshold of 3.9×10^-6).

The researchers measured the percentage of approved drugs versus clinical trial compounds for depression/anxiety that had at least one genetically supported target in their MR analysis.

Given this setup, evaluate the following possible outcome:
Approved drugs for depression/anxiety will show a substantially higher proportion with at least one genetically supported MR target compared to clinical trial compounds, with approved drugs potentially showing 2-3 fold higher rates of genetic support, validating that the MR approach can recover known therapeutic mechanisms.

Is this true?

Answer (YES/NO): NO